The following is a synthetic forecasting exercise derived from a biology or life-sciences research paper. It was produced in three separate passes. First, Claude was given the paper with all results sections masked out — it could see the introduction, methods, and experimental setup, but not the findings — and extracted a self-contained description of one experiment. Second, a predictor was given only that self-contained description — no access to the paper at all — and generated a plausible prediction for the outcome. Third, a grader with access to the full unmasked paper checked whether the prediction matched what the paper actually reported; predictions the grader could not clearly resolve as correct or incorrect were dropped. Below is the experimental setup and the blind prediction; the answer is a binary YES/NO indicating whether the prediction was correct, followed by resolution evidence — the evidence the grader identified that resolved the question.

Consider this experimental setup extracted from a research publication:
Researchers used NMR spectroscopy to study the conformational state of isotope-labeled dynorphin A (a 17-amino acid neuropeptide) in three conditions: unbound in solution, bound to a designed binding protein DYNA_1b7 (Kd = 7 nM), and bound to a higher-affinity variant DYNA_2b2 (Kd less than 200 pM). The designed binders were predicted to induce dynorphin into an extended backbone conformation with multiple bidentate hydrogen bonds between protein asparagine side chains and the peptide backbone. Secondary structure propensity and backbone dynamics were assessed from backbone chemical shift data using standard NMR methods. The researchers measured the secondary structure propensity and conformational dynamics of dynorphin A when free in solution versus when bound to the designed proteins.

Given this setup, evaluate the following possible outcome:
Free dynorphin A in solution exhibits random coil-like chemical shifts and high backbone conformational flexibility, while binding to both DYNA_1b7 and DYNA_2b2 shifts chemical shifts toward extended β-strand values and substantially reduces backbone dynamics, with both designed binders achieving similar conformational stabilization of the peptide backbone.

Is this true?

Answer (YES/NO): NO